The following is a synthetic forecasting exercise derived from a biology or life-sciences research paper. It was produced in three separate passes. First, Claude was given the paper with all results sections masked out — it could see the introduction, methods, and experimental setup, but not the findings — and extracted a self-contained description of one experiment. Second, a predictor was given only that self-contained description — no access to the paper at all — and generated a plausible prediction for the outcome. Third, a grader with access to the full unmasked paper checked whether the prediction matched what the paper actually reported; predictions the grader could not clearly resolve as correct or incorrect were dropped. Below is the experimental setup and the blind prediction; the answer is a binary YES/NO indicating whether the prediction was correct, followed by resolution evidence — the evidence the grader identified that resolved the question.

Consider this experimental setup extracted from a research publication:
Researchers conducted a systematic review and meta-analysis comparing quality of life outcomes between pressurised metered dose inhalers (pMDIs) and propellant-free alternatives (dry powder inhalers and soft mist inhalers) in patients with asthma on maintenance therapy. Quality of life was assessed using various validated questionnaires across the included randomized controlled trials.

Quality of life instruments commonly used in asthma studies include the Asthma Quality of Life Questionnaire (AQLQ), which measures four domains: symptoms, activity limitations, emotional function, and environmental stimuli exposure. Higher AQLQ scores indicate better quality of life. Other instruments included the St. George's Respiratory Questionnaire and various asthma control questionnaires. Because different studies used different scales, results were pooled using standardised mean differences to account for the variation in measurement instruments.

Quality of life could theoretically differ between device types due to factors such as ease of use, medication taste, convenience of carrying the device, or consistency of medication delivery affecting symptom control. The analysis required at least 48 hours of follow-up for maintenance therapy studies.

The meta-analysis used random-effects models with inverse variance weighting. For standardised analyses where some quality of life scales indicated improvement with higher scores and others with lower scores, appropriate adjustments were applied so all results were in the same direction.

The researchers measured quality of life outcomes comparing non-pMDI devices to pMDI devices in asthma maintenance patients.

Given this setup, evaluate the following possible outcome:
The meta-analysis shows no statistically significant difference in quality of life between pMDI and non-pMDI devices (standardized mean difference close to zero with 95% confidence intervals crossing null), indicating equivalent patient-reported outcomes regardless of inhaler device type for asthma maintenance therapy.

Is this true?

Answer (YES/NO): NO